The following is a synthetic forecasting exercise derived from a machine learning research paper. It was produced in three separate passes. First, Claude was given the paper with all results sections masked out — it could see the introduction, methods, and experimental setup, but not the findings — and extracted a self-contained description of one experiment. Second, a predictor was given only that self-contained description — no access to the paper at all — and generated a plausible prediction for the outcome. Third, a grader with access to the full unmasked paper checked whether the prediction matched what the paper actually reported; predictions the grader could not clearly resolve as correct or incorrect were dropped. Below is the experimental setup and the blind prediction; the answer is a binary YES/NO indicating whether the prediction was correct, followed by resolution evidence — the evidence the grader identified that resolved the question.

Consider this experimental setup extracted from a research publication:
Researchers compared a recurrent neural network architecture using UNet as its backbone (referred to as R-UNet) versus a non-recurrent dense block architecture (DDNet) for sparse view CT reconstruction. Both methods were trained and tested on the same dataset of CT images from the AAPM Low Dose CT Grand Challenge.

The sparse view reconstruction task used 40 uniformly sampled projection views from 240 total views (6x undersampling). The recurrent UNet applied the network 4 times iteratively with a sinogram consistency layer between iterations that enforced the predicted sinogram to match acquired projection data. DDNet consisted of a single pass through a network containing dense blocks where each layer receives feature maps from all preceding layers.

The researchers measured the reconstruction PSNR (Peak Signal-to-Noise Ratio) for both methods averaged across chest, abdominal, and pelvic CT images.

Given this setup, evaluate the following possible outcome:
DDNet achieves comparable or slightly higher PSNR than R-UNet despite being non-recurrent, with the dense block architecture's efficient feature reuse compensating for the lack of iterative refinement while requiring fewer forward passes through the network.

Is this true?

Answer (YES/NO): YES